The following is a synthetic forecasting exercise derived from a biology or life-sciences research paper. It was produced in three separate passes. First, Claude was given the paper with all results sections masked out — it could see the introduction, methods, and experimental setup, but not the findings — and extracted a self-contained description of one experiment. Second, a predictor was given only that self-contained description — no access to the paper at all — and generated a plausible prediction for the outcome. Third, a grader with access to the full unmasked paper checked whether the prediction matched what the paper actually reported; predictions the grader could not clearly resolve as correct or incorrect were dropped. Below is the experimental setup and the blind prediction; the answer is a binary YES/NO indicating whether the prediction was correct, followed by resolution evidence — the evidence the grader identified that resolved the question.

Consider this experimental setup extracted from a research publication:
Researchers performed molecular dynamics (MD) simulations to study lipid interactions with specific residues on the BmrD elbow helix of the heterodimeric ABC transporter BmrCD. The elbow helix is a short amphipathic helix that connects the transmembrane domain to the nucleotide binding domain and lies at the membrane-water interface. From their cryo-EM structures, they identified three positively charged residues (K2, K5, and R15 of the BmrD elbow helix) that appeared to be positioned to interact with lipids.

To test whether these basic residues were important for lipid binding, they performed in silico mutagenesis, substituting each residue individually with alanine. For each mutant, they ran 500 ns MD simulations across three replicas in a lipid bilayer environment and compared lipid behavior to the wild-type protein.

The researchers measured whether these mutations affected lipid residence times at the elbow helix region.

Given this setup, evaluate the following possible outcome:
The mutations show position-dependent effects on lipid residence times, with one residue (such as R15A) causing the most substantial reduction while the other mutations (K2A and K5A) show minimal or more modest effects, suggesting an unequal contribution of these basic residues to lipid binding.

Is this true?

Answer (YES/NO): NO